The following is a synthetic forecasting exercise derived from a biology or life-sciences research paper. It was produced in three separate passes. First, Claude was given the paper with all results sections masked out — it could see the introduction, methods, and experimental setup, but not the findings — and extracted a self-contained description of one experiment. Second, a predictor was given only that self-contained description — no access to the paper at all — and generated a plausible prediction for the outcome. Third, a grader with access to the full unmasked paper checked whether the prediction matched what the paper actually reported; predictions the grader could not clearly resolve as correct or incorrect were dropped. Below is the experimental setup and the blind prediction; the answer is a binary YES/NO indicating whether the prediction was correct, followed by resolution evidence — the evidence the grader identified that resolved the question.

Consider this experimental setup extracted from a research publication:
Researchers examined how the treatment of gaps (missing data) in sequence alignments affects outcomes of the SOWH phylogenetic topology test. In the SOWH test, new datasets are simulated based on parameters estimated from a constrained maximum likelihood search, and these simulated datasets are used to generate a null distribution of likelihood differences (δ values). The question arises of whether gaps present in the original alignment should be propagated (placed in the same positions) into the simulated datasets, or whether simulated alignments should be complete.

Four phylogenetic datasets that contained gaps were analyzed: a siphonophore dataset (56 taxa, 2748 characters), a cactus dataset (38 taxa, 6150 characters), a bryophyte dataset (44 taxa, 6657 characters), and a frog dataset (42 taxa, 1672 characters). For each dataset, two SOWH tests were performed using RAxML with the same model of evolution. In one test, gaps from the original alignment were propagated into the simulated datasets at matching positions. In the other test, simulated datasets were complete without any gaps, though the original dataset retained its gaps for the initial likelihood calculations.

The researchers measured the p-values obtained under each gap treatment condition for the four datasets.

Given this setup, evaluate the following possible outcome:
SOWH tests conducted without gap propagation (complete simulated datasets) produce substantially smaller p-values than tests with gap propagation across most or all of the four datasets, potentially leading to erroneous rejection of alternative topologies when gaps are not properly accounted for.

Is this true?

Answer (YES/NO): NO